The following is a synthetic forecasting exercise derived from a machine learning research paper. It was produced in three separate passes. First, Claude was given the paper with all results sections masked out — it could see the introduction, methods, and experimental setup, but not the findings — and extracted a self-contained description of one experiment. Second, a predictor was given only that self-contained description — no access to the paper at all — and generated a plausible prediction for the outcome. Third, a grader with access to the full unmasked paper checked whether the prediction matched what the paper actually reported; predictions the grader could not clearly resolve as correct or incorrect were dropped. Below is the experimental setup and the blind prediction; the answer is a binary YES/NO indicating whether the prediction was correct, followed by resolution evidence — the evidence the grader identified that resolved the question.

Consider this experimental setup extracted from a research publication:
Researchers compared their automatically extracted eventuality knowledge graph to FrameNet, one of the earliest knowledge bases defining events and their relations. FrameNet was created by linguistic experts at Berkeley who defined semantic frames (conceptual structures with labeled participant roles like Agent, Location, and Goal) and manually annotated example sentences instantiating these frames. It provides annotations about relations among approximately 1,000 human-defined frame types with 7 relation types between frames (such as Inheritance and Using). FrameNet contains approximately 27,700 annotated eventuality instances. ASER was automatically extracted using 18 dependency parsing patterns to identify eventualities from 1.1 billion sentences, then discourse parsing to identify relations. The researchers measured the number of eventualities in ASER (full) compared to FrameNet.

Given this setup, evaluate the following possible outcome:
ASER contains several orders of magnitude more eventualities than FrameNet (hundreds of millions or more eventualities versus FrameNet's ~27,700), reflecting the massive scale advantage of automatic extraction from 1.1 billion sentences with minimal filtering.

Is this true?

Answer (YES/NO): YES